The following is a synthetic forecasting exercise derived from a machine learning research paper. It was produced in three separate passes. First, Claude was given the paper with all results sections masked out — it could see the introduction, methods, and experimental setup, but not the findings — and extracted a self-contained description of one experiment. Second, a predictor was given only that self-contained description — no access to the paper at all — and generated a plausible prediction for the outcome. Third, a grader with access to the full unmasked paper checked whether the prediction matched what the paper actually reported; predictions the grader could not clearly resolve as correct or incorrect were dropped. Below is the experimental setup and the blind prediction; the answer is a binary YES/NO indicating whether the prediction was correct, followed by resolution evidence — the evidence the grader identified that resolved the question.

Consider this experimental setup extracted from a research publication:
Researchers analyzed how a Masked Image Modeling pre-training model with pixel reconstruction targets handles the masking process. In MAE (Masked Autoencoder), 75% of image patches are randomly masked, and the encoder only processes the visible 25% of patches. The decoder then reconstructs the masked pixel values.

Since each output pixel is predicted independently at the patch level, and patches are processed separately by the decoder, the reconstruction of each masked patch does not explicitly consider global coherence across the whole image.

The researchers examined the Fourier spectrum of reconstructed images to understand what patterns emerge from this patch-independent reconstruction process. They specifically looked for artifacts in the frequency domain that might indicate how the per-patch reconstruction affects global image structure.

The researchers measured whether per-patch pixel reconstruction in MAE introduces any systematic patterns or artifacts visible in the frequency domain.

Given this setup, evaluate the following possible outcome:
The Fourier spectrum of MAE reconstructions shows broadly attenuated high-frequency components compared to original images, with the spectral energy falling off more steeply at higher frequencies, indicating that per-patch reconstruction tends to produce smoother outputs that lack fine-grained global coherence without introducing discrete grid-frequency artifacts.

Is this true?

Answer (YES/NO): NO